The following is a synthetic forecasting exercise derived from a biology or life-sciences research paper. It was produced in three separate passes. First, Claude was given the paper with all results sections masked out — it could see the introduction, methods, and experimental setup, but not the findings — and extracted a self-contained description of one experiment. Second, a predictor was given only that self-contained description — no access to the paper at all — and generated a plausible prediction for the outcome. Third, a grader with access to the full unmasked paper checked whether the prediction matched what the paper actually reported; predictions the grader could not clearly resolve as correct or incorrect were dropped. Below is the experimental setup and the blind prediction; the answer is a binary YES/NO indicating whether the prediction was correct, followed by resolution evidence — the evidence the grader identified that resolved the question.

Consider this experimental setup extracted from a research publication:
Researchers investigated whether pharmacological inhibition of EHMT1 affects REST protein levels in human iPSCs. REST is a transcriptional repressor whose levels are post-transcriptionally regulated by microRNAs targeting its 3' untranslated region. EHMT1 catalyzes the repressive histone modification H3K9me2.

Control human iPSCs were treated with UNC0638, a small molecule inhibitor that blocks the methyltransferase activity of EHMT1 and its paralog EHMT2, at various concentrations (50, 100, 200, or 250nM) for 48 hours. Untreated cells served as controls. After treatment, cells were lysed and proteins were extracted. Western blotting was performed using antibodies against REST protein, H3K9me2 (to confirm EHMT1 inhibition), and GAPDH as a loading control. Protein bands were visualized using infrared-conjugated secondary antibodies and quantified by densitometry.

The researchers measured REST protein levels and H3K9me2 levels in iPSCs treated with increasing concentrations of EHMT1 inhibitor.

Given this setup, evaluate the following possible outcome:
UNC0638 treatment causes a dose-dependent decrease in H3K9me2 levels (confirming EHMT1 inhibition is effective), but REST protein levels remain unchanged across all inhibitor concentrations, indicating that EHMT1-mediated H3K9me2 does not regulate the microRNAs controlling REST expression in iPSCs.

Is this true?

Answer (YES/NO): NO